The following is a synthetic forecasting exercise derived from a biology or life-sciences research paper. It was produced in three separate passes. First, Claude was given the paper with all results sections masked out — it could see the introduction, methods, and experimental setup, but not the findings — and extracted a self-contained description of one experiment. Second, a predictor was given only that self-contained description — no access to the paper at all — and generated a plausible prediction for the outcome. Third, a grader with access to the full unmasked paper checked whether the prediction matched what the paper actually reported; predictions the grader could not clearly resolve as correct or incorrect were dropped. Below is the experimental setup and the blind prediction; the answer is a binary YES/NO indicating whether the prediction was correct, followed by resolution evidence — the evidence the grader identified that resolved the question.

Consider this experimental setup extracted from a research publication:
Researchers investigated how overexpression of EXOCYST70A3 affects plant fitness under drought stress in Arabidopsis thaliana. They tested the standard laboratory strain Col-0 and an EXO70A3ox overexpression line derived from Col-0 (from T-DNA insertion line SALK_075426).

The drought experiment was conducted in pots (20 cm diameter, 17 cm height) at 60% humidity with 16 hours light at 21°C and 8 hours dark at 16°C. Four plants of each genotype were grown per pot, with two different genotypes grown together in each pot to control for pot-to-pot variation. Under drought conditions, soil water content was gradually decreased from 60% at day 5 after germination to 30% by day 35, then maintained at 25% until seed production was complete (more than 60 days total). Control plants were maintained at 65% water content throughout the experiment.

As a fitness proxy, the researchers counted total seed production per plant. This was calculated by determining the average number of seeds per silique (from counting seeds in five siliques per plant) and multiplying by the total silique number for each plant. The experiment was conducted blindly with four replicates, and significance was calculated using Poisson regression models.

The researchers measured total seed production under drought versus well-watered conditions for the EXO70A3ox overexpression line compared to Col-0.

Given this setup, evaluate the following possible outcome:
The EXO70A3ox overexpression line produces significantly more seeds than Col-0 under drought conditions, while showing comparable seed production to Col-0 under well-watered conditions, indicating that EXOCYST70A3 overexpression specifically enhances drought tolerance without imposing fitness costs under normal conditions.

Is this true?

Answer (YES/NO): NO